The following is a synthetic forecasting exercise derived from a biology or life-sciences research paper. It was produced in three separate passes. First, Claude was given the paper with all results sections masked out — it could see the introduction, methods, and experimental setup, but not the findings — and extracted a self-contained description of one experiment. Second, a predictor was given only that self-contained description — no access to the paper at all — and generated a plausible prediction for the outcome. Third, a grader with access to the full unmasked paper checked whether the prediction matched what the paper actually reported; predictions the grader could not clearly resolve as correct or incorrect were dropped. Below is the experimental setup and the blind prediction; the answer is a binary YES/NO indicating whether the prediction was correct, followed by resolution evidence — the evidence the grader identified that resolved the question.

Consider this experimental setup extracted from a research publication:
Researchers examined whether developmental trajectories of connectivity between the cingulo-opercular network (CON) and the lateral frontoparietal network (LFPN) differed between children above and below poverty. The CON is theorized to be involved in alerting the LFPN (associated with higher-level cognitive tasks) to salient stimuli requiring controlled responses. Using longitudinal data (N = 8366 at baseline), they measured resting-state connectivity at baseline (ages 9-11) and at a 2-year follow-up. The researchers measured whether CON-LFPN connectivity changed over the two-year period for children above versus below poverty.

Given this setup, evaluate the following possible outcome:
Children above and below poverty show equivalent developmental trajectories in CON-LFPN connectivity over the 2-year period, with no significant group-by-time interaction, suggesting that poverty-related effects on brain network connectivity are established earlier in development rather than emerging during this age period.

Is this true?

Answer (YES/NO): NO